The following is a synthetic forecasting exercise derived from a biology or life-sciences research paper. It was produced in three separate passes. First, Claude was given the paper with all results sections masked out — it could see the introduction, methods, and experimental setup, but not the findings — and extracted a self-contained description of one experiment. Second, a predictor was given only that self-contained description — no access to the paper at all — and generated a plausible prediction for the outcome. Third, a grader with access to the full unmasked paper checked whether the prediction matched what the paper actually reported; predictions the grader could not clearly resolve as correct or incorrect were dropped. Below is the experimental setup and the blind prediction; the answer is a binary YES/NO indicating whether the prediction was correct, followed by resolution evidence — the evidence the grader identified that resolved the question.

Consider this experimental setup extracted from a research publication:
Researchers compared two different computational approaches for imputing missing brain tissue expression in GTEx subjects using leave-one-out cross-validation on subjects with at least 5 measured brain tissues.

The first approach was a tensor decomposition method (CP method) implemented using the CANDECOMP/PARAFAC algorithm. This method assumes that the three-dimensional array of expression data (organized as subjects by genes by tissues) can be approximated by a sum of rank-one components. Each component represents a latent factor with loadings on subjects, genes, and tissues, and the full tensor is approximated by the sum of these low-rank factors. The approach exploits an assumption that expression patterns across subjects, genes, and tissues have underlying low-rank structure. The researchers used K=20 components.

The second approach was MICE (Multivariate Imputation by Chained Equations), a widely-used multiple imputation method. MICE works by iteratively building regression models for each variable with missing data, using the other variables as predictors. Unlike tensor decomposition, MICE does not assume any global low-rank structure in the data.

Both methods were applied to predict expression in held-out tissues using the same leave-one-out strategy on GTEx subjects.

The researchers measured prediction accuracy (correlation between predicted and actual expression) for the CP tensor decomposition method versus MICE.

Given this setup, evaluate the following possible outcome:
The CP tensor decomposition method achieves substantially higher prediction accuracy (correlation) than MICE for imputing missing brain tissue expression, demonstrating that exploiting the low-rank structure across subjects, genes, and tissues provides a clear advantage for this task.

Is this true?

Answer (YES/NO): NO